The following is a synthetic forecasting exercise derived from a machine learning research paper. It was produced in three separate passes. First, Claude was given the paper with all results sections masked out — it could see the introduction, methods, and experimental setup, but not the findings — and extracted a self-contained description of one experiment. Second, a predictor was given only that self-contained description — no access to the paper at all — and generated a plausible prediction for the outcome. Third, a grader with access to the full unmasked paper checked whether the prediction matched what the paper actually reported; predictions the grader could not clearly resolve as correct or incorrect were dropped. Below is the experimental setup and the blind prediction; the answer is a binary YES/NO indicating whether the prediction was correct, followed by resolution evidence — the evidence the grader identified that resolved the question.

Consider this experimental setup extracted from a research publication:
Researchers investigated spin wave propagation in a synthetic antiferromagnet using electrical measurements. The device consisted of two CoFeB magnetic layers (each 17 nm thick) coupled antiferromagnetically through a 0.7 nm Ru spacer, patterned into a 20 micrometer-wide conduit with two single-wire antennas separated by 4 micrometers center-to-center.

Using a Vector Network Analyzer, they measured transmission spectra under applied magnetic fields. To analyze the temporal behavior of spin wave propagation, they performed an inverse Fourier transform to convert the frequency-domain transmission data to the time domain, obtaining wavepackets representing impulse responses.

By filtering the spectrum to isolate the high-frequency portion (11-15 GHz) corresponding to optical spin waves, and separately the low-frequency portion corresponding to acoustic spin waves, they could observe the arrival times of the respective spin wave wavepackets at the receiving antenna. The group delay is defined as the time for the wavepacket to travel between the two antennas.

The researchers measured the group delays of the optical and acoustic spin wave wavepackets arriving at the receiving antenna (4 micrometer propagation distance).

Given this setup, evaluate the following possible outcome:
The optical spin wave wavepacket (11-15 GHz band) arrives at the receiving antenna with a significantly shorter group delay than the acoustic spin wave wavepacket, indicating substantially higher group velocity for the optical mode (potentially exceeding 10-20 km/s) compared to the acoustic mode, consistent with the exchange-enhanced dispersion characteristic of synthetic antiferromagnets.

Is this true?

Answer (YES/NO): NO